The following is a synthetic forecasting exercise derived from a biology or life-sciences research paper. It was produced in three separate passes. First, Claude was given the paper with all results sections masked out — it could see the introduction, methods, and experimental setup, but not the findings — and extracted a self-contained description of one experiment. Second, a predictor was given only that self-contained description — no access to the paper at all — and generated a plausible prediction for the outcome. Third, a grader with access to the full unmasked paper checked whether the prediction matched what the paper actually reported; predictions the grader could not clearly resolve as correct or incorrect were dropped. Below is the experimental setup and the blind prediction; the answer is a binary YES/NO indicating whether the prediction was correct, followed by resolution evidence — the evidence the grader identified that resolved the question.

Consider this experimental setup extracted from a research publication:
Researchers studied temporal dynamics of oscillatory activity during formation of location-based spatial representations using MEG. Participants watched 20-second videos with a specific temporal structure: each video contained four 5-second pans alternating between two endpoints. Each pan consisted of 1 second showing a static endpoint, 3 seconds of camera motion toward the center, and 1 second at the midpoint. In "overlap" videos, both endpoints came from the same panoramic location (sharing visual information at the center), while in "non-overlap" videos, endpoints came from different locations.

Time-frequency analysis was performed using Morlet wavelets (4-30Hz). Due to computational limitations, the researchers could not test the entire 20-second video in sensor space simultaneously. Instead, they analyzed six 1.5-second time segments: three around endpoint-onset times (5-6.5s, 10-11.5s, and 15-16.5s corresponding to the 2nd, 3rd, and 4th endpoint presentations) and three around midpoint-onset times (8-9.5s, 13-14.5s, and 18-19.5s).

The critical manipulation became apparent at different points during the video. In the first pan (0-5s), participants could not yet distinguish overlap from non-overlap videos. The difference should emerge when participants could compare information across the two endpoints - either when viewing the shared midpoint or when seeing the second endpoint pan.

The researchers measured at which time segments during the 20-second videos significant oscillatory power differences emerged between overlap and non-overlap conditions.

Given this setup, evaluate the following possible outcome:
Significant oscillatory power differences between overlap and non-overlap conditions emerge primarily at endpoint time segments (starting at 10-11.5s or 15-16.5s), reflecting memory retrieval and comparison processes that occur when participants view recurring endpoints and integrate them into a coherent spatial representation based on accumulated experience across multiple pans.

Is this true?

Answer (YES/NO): NO